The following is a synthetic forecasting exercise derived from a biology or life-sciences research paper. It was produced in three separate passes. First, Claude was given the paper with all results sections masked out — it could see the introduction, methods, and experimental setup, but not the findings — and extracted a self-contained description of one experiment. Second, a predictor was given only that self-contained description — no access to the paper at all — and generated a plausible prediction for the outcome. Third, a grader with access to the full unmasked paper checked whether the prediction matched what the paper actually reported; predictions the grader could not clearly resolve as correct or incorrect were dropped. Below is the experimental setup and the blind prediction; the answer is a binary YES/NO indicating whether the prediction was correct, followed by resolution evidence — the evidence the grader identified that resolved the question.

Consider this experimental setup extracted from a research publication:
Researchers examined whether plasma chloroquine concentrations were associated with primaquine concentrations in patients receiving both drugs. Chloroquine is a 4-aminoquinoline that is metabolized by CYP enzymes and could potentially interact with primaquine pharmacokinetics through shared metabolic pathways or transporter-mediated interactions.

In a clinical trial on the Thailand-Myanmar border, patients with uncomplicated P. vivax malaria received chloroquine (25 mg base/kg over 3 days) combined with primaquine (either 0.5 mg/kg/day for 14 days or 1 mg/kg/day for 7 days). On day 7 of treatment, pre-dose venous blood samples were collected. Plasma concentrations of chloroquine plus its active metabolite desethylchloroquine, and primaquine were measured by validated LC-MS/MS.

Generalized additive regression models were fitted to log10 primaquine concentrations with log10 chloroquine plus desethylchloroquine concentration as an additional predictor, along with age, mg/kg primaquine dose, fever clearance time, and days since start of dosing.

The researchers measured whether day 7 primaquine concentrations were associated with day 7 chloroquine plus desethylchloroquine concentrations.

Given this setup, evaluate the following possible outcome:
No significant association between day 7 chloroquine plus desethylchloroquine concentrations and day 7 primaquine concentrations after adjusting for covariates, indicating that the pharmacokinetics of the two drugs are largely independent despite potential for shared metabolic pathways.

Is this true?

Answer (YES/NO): NO